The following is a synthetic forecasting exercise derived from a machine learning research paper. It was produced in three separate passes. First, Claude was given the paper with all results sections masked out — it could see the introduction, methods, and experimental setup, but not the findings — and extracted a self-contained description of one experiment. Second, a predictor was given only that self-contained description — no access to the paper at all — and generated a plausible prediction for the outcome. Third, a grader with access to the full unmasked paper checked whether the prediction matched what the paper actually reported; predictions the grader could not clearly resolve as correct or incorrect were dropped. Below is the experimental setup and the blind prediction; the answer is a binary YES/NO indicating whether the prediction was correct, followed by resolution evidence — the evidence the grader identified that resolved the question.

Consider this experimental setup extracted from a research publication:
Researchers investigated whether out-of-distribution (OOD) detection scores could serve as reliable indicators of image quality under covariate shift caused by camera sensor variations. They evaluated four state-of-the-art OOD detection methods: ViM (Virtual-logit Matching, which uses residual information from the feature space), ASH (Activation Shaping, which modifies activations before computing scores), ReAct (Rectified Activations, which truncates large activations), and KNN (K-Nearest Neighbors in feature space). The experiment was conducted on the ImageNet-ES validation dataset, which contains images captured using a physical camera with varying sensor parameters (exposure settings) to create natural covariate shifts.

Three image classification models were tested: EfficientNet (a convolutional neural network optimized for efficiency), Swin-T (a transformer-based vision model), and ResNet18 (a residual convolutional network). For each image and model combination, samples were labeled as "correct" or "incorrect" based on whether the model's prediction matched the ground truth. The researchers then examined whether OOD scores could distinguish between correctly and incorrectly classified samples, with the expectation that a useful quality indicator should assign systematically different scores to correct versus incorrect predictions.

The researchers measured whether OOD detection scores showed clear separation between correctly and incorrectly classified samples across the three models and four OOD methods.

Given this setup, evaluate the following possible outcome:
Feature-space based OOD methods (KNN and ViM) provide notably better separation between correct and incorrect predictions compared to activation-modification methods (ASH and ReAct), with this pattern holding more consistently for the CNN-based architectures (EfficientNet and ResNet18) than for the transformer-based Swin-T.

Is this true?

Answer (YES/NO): NO